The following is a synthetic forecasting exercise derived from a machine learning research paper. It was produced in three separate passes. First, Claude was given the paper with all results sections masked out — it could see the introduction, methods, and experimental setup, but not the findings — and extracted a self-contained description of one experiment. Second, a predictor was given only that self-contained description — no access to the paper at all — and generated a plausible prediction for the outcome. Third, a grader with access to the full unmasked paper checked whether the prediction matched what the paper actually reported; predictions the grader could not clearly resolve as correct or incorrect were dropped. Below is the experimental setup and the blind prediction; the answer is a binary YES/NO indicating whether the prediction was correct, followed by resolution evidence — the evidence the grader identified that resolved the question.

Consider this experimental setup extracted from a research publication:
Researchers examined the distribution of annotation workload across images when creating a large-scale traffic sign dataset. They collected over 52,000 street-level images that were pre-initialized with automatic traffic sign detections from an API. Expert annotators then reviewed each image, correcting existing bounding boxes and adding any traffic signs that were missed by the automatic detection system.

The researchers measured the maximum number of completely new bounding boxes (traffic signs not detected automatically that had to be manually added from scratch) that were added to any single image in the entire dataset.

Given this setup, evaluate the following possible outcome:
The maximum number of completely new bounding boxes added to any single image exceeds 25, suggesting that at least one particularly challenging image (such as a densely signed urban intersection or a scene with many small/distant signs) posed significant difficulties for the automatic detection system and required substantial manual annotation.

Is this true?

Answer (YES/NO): YES